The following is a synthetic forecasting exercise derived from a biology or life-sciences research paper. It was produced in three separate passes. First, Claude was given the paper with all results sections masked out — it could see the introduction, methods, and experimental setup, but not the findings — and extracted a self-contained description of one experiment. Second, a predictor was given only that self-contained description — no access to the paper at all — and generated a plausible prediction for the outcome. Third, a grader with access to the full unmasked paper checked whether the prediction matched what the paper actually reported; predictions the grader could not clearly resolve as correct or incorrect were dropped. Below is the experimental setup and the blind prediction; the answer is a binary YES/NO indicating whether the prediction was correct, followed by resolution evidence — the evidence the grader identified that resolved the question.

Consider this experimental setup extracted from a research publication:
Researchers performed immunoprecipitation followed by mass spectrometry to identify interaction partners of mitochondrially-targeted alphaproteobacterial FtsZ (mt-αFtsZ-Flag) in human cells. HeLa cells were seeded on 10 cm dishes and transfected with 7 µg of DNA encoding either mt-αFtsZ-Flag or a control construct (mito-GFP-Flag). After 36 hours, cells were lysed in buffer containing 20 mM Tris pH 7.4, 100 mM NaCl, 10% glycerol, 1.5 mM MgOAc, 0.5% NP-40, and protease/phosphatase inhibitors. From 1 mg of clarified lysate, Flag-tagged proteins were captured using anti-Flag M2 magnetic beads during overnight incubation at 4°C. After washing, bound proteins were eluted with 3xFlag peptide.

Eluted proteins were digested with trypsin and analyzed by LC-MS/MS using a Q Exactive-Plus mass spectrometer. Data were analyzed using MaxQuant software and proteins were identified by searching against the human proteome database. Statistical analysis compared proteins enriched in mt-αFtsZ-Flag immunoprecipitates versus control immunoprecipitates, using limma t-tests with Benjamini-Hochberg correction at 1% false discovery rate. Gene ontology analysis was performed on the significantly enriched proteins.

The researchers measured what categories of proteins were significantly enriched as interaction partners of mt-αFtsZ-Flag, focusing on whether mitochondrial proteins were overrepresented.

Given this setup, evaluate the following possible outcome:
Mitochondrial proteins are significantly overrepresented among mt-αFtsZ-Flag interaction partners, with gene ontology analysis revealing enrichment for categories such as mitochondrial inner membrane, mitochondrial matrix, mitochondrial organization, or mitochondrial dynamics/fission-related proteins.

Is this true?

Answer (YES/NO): YES